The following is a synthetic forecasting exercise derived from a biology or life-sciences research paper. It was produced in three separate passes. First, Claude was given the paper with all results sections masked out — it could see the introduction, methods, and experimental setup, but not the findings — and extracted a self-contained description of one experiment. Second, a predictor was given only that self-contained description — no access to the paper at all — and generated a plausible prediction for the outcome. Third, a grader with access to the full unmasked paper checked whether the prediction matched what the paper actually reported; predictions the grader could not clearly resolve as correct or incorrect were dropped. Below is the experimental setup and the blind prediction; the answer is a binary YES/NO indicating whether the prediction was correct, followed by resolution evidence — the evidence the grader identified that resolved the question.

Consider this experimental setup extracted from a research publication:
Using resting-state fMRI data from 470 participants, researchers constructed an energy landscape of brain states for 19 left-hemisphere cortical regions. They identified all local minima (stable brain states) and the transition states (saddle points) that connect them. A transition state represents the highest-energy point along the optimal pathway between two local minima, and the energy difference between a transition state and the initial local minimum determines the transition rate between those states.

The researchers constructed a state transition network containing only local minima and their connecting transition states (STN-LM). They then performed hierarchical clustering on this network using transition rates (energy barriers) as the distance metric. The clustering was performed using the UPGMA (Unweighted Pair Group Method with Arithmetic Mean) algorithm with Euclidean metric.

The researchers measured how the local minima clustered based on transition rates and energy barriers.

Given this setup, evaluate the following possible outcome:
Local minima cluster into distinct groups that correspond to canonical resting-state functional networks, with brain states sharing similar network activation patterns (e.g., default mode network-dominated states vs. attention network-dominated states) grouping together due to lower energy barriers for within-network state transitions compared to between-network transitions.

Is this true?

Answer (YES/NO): NO